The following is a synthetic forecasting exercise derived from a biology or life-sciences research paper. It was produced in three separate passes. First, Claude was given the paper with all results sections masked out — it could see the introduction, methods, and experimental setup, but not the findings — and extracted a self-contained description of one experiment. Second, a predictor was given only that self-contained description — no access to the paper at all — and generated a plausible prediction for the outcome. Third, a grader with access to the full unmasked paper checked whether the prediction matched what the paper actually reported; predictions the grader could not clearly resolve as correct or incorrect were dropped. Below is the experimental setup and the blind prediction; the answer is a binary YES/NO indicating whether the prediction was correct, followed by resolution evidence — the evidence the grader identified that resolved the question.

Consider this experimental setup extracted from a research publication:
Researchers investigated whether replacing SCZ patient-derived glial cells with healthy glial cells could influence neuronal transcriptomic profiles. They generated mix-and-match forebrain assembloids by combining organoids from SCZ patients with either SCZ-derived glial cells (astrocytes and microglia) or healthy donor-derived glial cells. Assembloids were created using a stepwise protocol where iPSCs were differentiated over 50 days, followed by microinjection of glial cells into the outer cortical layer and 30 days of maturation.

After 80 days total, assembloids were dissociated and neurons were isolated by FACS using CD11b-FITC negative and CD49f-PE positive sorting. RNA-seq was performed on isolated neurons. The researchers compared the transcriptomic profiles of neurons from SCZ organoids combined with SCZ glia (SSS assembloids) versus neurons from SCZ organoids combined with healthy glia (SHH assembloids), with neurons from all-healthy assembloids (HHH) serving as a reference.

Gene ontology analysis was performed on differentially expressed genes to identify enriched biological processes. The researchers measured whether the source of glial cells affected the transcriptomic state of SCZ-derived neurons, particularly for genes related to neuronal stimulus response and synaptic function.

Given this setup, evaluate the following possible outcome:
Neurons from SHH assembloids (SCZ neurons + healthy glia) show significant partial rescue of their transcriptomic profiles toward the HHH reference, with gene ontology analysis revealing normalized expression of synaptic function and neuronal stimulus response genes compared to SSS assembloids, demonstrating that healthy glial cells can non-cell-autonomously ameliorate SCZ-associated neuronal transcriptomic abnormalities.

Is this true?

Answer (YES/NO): NO